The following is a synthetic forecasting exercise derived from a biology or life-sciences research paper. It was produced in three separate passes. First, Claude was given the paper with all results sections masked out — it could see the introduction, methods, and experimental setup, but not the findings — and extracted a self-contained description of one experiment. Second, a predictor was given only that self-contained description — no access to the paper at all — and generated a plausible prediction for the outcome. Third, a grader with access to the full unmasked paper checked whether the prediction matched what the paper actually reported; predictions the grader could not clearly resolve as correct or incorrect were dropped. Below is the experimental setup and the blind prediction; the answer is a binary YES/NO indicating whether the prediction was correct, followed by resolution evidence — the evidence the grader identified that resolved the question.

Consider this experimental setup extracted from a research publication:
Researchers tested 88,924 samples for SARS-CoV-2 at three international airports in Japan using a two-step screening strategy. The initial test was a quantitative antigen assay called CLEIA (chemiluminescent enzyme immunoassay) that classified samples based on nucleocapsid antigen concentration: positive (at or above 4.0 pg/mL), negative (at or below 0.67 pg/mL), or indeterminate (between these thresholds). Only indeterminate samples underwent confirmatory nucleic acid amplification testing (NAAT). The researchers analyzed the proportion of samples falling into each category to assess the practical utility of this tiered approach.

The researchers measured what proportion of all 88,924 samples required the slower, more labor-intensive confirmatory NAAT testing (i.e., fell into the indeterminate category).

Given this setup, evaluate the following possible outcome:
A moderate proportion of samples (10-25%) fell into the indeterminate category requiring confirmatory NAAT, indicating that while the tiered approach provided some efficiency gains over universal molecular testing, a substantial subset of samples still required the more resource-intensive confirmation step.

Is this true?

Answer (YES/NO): NO